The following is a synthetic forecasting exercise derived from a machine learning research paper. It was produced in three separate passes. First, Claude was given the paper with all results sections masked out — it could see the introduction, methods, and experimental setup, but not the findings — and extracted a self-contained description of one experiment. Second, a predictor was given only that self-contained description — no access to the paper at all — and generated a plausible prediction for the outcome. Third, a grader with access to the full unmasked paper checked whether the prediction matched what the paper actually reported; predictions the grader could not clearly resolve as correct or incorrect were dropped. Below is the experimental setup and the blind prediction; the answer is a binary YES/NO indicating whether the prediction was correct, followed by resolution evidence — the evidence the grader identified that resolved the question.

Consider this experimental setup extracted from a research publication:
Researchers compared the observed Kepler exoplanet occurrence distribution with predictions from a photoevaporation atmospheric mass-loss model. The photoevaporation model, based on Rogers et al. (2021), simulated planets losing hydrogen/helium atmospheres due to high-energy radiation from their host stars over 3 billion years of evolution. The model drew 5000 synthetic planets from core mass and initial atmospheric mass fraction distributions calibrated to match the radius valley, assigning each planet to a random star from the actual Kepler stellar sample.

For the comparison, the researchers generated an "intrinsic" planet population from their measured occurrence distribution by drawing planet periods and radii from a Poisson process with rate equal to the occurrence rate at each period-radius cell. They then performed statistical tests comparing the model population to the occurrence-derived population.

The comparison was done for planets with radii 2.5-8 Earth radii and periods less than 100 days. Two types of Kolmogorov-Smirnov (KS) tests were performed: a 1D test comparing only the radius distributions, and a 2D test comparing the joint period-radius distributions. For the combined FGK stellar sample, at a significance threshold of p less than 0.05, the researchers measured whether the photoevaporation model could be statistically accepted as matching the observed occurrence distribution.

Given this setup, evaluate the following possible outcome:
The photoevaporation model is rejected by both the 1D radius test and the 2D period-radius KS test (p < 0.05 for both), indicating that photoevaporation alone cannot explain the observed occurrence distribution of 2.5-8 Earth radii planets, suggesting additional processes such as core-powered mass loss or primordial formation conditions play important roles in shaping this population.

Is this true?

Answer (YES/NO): YES